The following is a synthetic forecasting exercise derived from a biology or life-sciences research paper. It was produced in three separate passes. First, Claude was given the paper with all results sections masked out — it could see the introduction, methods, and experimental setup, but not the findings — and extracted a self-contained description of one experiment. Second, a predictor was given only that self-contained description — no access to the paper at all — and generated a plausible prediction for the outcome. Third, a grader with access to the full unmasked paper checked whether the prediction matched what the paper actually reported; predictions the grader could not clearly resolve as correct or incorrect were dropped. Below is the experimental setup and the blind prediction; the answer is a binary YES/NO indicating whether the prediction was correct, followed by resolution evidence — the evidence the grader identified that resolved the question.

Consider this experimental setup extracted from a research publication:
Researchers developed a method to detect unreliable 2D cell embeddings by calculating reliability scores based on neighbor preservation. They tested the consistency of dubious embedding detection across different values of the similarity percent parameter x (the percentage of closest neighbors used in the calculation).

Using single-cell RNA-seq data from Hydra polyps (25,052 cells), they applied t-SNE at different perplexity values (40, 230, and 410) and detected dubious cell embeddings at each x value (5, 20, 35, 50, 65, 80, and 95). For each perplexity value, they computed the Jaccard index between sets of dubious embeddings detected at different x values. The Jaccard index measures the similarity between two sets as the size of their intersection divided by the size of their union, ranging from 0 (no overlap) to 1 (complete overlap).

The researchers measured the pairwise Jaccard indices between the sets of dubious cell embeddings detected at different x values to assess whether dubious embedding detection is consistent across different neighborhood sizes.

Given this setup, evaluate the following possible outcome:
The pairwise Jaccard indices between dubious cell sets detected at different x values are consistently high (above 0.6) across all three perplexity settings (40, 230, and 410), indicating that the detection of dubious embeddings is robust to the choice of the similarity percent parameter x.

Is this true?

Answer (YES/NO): NO